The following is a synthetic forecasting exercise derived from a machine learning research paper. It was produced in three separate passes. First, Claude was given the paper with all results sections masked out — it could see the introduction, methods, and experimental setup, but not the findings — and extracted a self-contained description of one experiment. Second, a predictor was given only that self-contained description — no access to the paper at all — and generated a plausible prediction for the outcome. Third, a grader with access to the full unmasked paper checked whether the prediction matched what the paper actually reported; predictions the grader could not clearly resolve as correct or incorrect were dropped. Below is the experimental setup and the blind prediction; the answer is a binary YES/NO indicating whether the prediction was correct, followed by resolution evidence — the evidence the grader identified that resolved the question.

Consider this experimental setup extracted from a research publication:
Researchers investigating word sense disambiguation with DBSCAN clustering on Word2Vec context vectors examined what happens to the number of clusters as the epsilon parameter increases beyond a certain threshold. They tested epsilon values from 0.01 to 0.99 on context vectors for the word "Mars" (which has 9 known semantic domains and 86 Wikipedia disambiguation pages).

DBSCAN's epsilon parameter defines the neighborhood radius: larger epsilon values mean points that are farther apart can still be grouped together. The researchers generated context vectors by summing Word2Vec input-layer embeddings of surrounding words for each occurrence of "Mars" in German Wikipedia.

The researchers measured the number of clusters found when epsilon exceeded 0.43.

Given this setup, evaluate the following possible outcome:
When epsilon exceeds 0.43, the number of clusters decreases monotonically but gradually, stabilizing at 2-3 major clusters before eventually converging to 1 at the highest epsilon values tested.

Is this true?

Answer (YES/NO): NO